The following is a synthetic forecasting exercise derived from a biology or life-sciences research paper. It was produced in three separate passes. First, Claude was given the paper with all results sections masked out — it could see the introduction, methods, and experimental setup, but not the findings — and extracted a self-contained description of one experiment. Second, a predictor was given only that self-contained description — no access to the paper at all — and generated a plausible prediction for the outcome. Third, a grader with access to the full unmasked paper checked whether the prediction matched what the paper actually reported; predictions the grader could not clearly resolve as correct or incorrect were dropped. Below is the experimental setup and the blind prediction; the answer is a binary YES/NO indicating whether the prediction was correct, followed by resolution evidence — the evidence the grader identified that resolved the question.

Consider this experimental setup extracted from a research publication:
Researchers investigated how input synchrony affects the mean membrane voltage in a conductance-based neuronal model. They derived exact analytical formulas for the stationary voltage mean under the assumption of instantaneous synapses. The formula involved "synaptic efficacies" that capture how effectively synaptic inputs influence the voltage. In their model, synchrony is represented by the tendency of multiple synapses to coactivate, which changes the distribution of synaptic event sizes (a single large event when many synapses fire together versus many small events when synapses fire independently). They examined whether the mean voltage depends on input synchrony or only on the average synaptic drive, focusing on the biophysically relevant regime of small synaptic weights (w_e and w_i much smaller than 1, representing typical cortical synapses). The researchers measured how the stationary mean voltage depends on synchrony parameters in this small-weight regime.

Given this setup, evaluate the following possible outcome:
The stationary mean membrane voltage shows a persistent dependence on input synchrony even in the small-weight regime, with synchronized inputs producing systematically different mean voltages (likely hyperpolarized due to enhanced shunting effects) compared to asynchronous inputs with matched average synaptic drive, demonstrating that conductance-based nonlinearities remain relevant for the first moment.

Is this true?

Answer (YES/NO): NO